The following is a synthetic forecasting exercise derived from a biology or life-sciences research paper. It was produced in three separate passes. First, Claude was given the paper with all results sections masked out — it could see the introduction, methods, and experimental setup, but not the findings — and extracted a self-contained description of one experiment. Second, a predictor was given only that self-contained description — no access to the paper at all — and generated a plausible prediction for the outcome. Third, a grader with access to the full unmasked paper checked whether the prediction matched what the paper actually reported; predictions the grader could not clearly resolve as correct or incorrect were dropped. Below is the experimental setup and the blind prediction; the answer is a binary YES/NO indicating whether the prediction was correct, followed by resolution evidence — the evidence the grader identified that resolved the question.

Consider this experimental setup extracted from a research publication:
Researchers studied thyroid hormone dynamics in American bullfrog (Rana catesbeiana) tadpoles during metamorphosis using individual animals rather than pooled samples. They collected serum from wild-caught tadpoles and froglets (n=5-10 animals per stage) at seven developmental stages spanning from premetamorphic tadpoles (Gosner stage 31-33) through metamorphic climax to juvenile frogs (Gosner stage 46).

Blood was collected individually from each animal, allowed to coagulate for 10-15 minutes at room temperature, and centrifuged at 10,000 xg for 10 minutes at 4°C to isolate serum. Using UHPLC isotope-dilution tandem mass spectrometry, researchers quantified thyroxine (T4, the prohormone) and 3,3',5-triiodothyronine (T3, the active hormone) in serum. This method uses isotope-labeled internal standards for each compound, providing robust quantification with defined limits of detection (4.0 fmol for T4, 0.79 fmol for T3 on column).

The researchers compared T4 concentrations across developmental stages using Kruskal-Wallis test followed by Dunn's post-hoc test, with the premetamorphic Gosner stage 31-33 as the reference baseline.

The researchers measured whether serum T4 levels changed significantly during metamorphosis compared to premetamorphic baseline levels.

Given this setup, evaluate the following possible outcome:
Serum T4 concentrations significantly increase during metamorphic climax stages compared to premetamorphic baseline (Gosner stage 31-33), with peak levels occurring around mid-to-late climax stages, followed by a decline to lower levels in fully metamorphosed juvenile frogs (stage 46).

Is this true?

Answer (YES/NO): YES